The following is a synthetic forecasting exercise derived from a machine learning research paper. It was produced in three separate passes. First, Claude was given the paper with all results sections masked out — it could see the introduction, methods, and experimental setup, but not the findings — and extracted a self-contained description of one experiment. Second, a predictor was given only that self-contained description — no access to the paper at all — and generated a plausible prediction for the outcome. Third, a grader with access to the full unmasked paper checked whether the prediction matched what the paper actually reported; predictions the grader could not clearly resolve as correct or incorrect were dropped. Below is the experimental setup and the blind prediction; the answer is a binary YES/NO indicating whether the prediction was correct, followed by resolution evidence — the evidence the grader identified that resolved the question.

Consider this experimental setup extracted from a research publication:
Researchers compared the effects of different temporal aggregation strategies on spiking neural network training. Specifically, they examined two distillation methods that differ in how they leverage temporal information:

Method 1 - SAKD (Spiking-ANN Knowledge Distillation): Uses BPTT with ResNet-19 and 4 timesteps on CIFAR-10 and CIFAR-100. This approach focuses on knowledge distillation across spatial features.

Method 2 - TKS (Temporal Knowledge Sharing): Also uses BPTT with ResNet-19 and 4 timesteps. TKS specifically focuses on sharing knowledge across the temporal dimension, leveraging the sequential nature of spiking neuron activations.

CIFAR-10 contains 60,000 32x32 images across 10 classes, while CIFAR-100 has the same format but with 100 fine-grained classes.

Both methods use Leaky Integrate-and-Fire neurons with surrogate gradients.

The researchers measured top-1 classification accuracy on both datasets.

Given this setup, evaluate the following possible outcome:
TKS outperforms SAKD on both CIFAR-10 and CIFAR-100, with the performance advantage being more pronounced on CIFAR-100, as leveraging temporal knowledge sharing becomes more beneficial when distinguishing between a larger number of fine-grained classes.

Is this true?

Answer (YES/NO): NO